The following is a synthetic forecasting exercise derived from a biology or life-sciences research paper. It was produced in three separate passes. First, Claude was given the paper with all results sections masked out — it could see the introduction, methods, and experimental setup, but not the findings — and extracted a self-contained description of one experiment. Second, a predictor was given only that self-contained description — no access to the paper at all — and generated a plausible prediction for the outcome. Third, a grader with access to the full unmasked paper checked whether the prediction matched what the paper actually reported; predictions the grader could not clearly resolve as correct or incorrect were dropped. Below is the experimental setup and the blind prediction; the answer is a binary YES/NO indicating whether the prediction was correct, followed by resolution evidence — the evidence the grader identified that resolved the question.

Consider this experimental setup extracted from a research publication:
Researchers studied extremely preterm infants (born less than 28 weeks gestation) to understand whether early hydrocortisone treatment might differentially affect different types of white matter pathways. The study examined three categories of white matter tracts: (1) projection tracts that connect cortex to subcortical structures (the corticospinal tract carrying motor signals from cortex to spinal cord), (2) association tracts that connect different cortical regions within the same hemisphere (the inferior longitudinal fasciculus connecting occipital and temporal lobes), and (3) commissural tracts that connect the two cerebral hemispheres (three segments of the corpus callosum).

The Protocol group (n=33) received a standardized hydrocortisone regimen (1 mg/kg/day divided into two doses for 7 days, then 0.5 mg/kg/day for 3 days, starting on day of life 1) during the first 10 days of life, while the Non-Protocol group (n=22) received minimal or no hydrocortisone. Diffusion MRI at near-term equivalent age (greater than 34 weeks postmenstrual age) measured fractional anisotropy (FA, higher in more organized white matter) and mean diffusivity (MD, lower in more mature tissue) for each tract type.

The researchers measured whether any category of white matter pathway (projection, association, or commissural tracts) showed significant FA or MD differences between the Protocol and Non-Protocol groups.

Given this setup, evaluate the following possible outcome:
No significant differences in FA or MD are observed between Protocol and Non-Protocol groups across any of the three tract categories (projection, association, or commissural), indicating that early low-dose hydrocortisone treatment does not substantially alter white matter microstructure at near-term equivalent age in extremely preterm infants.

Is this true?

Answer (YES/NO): YES